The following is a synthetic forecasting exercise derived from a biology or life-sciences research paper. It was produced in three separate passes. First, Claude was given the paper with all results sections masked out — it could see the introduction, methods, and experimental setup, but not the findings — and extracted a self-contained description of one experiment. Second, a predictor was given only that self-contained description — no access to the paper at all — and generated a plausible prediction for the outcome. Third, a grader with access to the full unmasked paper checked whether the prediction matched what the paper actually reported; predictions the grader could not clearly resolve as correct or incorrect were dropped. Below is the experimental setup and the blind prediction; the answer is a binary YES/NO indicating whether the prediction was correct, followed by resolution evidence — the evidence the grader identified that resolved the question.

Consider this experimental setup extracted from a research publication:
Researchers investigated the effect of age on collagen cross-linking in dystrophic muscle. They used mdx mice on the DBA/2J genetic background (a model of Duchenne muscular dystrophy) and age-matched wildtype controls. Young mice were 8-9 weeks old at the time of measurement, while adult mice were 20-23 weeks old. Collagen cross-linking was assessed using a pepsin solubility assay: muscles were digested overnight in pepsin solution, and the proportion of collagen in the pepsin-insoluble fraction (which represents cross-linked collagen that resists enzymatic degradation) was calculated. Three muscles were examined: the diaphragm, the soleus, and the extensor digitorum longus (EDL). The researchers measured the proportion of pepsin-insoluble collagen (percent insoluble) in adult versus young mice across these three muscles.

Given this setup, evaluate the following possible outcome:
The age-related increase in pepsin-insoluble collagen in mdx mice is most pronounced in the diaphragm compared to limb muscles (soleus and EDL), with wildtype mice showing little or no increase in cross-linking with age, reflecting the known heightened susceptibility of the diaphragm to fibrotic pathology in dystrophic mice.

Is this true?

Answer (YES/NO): NO